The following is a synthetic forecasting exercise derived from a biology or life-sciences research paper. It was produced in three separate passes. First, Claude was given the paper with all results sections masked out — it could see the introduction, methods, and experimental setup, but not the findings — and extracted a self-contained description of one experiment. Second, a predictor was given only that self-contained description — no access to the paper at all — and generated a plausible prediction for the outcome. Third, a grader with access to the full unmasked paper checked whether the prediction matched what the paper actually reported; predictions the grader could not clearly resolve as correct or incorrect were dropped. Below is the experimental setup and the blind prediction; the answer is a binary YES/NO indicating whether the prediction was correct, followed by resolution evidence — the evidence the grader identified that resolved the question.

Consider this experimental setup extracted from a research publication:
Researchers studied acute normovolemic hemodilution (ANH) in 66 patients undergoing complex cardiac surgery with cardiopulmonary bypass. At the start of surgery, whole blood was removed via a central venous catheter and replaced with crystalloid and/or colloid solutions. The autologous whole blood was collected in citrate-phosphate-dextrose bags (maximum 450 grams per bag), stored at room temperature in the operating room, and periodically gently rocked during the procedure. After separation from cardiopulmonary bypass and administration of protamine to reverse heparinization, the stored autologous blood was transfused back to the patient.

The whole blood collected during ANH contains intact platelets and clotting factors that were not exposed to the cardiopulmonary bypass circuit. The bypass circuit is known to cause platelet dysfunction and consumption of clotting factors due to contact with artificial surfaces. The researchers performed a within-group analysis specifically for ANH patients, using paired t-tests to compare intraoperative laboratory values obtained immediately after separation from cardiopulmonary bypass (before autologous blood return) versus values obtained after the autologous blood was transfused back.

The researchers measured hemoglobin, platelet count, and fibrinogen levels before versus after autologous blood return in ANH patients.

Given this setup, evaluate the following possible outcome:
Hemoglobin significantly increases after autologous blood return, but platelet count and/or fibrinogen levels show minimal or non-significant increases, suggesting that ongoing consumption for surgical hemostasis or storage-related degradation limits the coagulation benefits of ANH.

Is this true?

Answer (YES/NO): NO